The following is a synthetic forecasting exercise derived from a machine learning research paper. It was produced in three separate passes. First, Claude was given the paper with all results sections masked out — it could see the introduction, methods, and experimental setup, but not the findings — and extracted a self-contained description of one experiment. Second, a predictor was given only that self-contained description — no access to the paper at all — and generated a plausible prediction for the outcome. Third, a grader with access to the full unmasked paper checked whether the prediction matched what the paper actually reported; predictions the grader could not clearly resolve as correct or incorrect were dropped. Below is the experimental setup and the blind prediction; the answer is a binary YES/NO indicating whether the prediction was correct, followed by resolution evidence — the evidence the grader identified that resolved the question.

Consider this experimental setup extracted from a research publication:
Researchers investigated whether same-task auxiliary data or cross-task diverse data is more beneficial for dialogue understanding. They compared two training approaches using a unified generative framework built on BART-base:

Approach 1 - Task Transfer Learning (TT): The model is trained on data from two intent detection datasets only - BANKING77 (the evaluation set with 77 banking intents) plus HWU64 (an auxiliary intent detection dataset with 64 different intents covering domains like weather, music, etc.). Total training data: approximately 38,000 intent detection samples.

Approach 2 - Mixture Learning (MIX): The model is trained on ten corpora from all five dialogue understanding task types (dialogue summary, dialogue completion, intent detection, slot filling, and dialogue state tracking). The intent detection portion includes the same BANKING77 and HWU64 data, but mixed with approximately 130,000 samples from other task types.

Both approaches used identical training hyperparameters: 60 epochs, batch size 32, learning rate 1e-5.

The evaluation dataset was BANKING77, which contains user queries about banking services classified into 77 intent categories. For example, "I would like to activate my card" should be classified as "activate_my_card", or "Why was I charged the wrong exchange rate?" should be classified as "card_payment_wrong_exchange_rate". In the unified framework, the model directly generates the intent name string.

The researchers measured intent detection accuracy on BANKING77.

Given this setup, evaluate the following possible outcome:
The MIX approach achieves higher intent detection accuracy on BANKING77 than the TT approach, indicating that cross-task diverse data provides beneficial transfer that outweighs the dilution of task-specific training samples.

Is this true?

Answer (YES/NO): NO